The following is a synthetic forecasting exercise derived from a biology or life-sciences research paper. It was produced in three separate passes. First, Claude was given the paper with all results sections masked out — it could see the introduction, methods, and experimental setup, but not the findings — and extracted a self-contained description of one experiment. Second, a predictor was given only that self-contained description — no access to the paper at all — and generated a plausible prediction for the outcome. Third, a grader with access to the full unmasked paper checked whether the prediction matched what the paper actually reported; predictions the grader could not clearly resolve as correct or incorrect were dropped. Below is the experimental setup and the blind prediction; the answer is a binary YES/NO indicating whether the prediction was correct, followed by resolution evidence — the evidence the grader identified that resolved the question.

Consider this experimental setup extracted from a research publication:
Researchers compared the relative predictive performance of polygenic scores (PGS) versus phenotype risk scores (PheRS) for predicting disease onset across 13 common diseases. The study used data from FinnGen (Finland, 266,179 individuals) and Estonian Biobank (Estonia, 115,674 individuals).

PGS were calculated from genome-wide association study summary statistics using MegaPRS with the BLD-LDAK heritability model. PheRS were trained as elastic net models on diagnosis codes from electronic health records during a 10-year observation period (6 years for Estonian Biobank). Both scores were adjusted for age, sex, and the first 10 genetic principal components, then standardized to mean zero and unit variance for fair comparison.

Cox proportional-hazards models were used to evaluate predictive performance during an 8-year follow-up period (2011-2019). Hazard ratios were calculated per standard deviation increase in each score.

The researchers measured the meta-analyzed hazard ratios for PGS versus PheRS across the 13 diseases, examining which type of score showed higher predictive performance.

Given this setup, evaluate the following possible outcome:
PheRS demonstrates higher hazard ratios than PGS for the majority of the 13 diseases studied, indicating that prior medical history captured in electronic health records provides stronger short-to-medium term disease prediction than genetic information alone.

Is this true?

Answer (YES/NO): NO